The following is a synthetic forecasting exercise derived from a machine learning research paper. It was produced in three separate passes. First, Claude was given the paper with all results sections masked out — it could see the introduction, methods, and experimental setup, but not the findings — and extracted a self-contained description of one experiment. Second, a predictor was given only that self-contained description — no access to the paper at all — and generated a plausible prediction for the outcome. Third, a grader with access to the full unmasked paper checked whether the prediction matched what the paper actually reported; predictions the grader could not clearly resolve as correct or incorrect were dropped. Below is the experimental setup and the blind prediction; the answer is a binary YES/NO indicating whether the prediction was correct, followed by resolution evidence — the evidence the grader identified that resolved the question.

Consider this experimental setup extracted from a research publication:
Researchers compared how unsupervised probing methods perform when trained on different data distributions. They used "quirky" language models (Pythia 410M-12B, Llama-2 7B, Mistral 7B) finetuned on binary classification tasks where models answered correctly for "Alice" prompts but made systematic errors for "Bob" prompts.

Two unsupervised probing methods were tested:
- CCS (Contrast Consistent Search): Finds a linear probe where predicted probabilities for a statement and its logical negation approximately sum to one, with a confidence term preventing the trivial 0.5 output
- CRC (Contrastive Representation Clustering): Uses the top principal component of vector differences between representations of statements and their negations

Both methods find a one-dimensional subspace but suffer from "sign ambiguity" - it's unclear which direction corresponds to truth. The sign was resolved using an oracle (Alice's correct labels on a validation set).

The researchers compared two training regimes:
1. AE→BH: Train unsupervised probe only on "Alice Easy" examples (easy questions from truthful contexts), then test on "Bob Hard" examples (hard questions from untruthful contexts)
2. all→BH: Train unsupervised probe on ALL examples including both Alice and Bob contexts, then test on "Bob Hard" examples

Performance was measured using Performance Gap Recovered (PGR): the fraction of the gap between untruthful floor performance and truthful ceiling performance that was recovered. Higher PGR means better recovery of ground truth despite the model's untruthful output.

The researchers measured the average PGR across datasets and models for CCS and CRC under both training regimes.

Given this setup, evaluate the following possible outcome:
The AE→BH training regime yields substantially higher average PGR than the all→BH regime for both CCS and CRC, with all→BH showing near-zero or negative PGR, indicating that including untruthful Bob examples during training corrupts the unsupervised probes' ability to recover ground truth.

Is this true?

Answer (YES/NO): NO